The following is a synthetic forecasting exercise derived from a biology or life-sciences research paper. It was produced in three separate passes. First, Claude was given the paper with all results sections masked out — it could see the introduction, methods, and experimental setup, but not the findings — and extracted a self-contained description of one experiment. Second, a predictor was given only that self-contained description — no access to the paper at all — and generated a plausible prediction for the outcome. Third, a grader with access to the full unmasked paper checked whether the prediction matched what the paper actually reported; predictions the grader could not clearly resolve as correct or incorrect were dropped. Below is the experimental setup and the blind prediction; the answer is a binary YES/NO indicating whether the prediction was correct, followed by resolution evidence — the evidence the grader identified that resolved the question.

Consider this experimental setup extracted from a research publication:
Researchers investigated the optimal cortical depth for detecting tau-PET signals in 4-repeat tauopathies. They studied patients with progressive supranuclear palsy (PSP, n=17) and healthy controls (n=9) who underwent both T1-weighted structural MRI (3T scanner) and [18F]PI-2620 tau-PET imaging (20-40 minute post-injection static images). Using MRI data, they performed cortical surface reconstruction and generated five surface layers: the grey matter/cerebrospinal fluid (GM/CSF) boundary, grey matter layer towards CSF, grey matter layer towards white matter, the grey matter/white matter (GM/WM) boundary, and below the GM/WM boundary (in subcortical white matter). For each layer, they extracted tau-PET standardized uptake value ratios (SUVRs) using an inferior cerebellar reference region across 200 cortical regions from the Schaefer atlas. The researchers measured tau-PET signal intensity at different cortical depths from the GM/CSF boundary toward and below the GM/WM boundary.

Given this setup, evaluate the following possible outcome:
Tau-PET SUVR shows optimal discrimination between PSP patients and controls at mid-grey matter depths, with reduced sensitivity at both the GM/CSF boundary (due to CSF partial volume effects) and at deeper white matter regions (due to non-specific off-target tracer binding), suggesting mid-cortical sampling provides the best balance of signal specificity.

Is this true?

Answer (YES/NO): NO